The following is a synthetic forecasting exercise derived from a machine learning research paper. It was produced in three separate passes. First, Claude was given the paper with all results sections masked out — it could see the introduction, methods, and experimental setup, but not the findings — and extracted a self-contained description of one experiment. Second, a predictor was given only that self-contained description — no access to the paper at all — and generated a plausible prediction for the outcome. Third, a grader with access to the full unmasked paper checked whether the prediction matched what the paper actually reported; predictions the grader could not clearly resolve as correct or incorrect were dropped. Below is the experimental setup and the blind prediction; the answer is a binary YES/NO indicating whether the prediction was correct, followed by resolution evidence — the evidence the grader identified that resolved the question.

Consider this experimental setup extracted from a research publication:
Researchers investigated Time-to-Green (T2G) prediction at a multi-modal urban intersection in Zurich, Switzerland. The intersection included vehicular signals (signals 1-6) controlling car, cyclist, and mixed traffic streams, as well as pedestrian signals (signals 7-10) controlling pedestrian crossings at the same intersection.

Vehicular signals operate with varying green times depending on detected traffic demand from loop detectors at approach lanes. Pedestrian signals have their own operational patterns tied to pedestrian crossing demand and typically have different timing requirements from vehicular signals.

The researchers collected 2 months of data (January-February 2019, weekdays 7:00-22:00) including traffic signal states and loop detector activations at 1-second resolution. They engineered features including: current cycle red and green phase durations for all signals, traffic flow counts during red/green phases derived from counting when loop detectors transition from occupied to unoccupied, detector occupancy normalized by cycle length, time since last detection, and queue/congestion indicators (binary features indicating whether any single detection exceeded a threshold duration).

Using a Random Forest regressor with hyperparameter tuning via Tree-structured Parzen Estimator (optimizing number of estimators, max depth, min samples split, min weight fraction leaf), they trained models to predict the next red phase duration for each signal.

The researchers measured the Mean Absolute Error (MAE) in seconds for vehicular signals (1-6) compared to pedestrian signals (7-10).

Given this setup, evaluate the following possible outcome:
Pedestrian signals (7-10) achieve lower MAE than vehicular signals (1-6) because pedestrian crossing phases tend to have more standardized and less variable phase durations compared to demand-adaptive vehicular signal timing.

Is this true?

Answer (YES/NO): NO